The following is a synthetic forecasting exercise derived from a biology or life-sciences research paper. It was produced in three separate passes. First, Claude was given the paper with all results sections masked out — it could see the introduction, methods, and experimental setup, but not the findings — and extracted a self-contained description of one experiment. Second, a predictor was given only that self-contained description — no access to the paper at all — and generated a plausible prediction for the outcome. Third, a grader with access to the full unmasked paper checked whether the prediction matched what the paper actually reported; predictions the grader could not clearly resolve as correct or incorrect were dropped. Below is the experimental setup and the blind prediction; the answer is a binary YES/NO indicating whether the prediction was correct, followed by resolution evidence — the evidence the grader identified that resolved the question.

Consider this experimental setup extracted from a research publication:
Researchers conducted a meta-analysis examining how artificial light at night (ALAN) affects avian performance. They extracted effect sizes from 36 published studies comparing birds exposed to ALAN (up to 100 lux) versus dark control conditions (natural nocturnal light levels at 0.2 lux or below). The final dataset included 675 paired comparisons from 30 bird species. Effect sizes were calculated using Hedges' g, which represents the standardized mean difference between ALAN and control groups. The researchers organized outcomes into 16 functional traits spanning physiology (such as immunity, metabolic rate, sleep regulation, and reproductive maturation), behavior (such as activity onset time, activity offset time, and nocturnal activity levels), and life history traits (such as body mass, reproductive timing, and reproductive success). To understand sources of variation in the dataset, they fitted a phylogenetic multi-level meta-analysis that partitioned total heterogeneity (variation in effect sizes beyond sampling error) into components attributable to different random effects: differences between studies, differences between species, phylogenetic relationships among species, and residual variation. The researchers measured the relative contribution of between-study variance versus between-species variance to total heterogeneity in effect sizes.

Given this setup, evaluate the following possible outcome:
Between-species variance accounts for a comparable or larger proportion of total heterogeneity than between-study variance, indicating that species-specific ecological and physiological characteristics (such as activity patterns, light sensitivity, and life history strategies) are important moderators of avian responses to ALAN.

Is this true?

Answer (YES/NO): NO